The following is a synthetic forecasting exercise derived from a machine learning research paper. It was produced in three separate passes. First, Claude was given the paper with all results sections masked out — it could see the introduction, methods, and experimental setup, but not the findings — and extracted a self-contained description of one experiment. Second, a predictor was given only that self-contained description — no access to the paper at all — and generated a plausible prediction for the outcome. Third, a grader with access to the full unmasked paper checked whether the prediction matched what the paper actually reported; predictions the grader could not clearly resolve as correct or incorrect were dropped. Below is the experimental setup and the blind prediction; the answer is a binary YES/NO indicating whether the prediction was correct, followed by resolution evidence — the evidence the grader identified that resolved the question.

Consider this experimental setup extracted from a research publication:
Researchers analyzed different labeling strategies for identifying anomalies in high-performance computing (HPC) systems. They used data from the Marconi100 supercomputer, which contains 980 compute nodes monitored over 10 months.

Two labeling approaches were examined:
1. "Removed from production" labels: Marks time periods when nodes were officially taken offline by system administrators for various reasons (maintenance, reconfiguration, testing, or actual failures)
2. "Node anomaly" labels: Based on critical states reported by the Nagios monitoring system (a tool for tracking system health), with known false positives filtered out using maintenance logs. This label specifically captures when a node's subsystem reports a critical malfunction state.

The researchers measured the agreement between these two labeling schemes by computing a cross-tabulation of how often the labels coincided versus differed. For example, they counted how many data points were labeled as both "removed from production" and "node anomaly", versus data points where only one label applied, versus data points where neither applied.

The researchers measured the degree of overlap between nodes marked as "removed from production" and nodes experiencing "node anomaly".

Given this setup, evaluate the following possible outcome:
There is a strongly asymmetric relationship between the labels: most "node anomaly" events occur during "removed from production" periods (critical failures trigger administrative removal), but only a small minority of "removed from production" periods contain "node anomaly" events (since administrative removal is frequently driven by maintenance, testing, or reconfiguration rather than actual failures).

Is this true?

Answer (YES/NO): NO